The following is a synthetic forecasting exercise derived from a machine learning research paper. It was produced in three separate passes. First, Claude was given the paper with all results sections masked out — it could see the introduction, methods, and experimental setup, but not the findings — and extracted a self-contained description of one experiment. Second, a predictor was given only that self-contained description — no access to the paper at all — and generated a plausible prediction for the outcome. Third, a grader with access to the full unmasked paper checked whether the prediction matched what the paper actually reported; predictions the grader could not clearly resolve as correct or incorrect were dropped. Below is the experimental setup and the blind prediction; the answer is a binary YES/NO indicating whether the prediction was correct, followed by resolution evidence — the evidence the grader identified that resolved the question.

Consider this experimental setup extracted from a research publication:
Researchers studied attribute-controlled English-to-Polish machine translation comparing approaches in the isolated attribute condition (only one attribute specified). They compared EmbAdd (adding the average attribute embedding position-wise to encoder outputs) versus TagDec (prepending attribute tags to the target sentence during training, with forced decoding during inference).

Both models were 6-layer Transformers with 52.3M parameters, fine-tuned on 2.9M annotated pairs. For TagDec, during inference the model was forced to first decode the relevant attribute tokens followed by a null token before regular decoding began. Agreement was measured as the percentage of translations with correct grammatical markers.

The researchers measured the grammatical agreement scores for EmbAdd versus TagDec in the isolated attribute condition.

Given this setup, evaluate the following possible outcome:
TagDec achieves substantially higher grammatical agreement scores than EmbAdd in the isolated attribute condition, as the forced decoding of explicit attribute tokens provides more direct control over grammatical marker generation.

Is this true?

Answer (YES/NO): NO